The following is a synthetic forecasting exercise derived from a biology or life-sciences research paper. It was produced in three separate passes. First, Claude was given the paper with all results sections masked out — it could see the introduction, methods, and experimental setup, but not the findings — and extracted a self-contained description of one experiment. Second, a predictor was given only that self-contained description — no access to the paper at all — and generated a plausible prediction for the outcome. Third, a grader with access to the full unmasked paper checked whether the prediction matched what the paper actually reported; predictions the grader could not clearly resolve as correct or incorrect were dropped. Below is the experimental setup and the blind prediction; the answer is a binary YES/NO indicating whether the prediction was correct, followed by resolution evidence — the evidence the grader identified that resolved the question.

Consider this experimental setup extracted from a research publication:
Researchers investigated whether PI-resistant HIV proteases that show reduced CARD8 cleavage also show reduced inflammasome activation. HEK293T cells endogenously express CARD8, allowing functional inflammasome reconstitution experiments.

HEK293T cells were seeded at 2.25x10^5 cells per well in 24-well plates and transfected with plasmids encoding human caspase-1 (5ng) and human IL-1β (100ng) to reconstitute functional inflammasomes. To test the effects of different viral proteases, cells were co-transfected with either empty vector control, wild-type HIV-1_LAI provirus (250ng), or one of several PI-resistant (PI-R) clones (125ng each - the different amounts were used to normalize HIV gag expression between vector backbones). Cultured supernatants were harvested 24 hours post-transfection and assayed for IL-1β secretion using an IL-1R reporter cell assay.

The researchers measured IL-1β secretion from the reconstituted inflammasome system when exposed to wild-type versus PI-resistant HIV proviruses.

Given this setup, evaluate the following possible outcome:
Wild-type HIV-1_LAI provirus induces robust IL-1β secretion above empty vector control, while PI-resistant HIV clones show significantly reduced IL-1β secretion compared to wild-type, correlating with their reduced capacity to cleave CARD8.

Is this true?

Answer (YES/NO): NO